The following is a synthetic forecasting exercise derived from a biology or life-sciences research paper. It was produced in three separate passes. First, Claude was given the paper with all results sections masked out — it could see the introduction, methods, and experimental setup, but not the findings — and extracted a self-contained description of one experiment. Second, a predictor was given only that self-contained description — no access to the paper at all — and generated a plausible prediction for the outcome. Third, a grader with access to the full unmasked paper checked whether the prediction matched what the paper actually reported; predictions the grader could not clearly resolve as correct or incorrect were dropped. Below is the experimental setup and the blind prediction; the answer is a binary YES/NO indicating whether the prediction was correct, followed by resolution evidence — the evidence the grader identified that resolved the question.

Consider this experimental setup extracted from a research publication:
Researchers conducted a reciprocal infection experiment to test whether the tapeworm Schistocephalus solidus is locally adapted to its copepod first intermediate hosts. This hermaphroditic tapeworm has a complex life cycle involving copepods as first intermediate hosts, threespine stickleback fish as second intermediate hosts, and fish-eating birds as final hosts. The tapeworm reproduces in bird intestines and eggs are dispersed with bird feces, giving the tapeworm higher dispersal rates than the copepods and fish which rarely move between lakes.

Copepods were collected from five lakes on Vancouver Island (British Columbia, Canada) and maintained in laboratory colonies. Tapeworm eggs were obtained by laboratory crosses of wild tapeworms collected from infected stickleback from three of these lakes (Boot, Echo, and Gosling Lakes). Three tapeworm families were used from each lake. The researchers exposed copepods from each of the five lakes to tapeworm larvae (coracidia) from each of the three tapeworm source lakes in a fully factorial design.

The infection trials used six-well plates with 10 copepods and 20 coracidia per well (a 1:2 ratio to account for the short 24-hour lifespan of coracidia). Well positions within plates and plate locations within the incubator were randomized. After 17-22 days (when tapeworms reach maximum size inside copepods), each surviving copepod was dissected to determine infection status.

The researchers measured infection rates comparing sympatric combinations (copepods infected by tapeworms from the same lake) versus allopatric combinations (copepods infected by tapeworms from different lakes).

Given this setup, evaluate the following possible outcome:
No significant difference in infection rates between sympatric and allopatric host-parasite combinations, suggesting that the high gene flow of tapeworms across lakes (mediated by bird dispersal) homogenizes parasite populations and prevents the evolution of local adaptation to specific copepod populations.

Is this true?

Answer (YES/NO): YES